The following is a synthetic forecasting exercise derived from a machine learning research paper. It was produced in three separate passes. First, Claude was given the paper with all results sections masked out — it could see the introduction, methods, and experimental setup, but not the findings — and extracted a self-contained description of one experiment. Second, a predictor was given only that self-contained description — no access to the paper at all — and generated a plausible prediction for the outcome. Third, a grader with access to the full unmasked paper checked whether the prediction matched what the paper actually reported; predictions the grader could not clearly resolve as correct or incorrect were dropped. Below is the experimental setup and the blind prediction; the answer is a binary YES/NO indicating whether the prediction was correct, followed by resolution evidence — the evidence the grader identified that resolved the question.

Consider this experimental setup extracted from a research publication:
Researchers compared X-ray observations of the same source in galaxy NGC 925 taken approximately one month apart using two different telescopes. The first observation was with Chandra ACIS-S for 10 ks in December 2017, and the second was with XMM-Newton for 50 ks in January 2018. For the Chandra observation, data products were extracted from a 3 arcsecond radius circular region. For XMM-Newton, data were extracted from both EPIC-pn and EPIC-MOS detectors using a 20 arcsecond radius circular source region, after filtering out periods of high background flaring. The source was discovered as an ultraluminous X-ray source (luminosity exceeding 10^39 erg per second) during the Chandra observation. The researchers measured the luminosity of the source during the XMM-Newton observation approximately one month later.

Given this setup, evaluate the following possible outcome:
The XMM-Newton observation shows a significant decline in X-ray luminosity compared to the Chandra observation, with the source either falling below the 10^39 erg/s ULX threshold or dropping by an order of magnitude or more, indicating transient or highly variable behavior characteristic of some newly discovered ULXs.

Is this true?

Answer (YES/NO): YES